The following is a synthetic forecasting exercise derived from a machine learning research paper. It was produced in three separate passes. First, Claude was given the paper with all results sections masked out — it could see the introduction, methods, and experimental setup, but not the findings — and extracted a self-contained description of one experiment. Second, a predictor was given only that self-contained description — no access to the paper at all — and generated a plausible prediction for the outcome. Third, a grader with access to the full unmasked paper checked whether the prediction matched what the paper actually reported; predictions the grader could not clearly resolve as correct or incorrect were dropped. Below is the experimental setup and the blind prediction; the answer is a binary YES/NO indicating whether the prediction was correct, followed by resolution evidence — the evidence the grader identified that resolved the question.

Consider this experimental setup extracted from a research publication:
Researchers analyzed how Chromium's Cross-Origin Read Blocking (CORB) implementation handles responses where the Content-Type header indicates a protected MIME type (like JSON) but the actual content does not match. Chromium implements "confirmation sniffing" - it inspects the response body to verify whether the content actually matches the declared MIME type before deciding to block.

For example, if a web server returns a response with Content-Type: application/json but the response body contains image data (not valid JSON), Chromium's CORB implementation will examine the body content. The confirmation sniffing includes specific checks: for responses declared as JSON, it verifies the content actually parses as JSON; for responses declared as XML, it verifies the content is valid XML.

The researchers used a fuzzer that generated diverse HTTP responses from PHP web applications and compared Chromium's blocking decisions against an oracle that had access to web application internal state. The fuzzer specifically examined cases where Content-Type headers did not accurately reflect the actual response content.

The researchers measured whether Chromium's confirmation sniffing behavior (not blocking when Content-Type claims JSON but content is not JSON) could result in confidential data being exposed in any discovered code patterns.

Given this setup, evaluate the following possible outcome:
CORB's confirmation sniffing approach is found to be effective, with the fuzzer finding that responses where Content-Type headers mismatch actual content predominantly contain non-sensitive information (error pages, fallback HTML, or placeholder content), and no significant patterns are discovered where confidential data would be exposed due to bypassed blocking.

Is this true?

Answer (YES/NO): NO